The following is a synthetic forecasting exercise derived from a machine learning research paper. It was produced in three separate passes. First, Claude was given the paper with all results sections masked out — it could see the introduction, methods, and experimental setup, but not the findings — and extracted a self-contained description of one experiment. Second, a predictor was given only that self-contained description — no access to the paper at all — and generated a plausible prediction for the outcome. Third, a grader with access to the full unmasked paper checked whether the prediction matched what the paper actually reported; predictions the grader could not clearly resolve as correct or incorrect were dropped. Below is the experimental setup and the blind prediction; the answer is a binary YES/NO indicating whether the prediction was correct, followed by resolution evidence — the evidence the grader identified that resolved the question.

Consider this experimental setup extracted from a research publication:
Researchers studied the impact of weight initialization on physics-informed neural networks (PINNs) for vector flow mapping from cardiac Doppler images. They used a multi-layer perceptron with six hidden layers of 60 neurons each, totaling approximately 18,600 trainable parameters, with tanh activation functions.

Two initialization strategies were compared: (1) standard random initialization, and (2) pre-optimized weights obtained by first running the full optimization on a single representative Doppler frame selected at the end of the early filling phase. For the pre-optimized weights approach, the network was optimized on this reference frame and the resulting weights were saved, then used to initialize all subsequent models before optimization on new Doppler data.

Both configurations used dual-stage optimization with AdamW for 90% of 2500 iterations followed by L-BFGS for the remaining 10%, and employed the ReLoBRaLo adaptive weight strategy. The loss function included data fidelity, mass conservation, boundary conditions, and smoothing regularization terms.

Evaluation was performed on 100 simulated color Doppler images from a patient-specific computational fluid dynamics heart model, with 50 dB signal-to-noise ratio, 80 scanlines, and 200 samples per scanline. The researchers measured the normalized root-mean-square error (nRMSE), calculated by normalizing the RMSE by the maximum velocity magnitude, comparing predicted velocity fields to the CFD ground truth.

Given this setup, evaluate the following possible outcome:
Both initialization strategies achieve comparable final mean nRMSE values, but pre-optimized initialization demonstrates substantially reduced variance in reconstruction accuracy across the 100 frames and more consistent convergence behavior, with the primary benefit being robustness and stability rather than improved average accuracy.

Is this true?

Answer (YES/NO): NO